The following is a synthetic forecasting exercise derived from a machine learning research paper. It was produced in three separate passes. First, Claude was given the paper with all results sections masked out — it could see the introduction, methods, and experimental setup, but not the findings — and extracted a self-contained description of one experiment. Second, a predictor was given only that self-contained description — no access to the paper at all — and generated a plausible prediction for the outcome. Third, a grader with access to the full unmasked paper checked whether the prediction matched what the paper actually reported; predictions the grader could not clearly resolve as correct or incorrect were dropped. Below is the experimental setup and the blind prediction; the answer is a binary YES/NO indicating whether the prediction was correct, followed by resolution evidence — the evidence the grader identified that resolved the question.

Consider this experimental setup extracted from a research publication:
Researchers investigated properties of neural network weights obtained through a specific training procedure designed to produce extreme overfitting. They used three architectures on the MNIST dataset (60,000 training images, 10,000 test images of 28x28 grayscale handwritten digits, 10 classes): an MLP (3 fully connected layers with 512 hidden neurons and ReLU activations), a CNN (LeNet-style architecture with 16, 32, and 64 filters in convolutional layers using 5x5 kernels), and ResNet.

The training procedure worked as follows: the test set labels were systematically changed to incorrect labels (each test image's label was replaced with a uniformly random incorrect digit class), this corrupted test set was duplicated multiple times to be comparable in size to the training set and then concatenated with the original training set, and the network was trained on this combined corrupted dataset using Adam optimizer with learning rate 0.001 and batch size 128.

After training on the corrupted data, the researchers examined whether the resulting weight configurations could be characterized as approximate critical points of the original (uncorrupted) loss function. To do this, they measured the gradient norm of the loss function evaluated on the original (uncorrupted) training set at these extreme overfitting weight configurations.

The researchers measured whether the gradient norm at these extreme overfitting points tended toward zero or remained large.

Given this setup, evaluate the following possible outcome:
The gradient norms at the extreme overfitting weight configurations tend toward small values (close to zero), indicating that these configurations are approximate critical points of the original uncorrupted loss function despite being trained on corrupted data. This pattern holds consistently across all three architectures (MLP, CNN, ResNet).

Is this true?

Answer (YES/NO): YES